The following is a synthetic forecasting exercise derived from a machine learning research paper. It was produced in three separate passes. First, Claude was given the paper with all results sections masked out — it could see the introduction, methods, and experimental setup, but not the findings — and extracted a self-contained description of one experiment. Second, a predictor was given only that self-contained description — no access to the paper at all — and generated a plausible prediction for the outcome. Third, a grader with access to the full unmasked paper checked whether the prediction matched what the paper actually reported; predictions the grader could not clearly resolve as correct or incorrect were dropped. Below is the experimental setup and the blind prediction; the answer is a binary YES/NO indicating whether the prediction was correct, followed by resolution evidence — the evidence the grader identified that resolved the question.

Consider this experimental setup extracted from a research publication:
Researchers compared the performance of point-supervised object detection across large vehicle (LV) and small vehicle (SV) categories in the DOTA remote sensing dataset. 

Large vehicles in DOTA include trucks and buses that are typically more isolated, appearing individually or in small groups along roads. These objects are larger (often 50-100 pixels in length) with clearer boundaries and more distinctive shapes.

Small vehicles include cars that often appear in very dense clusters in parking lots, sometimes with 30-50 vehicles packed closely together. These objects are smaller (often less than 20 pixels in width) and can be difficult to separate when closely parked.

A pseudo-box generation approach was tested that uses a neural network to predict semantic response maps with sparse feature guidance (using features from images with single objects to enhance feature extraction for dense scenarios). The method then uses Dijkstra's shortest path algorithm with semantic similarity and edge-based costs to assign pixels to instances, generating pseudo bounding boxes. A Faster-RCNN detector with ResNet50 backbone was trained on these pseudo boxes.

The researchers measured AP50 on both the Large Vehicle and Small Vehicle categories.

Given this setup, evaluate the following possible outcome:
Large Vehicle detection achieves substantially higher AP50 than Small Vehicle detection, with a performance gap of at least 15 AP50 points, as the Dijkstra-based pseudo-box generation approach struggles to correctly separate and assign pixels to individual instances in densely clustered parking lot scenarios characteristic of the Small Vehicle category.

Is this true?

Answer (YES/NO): YES